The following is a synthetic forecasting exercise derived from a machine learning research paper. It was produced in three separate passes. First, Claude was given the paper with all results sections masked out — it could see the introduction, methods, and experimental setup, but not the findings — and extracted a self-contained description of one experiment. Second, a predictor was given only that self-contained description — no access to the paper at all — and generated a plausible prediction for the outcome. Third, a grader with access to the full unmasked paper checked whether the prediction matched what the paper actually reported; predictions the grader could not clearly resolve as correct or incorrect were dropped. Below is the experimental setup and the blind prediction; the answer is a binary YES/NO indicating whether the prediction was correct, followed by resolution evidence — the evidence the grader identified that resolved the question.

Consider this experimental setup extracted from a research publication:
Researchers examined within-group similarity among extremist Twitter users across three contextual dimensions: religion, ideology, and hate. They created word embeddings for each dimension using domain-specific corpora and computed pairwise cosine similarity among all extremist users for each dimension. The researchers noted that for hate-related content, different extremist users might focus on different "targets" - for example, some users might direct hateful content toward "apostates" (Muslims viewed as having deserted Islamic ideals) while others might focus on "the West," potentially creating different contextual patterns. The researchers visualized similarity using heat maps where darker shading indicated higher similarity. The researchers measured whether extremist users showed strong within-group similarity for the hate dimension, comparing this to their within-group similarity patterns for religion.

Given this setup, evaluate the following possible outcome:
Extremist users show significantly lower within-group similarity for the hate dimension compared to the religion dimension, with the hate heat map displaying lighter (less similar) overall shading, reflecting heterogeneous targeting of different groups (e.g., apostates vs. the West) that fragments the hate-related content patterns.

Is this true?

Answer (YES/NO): YES